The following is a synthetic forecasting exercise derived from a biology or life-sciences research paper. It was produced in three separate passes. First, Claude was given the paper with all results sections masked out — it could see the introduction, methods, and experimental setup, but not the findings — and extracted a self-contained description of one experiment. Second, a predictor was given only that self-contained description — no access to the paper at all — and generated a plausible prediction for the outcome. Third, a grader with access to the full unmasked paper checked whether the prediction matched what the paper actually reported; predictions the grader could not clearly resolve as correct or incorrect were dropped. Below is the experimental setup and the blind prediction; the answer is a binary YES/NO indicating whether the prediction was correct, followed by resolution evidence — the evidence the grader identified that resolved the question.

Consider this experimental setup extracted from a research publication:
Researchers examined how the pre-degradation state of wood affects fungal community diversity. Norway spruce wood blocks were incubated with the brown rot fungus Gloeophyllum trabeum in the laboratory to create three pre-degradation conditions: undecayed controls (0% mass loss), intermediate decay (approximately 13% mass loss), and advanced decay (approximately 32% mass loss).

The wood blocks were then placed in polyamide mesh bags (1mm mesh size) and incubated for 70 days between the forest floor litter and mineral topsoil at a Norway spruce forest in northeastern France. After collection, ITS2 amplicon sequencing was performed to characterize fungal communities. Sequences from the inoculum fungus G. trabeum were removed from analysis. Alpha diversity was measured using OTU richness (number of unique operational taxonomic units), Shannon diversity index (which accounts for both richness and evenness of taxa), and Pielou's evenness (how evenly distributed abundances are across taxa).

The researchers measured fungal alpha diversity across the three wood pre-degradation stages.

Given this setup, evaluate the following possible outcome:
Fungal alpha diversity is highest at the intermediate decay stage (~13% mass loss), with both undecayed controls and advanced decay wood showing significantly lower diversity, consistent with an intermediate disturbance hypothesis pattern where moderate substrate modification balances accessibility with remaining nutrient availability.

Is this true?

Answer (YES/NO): NO